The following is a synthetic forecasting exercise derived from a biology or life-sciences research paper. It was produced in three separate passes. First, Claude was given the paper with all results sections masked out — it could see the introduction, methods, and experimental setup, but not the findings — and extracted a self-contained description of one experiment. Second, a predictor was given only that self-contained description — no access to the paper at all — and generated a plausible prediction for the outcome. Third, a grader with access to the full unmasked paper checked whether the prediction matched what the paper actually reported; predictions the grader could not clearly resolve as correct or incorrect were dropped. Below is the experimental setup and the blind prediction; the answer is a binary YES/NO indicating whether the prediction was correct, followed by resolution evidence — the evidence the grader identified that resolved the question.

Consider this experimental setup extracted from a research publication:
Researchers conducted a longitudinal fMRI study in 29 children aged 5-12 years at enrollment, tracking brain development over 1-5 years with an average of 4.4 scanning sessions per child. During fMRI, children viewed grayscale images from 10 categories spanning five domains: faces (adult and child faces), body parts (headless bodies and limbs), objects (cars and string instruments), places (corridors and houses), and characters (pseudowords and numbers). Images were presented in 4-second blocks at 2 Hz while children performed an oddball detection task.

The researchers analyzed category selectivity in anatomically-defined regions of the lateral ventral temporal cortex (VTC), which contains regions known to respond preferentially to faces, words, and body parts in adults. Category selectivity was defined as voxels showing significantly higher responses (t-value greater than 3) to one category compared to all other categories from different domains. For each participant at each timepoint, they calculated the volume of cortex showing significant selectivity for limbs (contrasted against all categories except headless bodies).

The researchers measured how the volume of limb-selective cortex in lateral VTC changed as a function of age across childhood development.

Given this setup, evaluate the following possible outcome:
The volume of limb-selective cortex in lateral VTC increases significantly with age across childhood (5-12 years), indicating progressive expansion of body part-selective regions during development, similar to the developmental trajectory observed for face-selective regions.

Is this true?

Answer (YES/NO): NO